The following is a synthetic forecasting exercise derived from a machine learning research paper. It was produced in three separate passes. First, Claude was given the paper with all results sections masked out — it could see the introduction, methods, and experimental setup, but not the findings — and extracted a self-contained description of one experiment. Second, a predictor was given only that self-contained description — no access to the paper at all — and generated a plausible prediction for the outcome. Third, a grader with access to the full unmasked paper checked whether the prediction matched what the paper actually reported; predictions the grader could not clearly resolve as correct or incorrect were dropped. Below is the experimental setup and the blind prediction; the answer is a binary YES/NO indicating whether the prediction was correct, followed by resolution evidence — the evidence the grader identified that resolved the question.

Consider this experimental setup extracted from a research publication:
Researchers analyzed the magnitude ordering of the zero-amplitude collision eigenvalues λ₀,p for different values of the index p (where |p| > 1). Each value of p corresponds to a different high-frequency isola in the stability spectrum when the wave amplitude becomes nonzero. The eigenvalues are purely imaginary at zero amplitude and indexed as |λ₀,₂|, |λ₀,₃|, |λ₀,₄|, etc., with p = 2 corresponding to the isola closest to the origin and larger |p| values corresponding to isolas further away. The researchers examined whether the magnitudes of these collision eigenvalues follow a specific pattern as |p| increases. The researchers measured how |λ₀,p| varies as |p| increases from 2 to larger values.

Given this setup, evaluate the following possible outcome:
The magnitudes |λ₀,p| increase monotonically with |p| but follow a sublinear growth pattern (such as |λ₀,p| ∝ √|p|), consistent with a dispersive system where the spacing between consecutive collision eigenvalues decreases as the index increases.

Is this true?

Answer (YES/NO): NO